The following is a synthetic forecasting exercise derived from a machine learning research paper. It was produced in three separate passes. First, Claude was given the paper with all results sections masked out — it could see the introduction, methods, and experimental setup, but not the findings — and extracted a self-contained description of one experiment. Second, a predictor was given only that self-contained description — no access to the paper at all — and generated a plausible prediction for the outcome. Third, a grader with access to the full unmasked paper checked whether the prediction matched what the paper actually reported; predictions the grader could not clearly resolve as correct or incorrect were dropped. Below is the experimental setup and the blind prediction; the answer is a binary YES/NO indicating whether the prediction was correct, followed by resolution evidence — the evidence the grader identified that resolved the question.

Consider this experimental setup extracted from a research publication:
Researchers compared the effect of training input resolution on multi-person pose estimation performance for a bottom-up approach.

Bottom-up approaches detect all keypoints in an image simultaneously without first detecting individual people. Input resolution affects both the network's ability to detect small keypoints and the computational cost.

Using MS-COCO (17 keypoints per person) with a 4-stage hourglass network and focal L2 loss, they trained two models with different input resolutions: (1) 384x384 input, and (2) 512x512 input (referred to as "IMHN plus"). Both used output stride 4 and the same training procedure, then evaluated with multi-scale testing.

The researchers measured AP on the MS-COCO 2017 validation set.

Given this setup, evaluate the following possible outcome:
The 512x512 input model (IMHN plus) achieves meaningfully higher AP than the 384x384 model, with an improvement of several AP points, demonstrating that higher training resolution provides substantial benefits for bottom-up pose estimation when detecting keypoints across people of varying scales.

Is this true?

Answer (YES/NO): NO